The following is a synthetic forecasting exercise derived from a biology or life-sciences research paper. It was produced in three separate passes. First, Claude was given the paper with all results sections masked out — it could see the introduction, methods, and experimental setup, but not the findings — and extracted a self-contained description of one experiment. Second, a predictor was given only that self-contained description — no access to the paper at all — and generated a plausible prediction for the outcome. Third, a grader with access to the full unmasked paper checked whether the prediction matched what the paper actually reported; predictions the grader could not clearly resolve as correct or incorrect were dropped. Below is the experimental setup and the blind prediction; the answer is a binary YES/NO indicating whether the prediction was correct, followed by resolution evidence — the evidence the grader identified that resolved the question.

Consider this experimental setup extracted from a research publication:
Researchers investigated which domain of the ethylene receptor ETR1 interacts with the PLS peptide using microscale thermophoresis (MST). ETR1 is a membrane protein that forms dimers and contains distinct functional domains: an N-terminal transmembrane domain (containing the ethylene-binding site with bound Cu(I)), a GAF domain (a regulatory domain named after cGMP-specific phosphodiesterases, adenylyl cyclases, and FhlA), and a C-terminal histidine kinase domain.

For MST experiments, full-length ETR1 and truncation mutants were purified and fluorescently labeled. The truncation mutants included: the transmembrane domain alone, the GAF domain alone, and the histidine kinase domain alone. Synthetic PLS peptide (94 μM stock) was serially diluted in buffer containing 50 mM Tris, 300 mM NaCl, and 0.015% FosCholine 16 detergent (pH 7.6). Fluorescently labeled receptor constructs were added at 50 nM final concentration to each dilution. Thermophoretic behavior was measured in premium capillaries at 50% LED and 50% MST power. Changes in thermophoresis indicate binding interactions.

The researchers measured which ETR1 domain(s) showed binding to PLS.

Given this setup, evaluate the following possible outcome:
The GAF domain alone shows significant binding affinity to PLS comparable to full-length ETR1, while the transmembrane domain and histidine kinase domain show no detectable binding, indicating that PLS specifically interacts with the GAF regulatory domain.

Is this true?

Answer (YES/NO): NO